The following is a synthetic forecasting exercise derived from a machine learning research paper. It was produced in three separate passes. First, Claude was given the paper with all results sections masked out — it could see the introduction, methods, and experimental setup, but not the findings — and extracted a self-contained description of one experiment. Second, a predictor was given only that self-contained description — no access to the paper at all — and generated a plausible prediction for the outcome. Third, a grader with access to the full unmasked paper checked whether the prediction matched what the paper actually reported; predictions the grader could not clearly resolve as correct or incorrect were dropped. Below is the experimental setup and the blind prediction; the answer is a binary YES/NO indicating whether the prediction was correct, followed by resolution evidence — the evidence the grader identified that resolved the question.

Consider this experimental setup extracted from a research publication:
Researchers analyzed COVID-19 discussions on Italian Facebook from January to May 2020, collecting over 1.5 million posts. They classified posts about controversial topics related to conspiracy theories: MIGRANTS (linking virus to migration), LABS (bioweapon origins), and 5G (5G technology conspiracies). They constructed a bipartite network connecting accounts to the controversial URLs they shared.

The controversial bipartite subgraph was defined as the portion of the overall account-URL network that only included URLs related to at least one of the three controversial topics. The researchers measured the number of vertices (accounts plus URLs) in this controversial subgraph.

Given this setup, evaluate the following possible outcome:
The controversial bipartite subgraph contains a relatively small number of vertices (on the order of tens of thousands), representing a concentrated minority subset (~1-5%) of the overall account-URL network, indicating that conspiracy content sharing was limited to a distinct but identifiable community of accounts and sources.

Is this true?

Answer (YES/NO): NO